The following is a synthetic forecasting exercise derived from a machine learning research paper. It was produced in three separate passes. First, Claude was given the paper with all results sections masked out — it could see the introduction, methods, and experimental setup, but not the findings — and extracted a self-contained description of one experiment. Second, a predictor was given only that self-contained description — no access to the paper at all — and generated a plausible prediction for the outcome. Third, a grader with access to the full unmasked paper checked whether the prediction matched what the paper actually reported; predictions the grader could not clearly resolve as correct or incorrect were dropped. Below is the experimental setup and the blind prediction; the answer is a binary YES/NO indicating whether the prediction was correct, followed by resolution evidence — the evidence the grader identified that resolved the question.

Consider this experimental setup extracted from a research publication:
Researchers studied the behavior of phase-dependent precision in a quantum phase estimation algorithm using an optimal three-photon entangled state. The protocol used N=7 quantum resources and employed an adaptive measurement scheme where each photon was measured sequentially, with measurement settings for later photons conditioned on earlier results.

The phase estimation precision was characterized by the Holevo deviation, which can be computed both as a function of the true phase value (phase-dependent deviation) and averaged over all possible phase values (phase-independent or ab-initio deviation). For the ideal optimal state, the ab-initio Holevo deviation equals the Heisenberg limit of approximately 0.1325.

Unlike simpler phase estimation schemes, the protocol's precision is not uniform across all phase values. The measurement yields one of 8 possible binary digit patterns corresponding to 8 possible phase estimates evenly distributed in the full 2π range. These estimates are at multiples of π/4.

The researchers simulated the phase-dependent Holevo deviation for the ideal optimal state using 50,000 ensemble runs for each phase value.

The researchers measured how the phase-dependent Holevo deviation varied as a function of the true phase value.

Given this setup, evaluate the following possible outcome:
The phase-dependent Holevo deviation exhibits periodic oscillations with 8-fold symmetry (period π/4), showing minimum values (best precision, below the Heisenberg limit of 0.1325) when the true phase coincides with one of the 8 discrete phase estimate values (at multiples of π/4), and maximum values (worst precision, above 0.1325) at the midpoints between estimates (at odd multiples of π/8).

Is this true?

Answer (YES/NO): YES